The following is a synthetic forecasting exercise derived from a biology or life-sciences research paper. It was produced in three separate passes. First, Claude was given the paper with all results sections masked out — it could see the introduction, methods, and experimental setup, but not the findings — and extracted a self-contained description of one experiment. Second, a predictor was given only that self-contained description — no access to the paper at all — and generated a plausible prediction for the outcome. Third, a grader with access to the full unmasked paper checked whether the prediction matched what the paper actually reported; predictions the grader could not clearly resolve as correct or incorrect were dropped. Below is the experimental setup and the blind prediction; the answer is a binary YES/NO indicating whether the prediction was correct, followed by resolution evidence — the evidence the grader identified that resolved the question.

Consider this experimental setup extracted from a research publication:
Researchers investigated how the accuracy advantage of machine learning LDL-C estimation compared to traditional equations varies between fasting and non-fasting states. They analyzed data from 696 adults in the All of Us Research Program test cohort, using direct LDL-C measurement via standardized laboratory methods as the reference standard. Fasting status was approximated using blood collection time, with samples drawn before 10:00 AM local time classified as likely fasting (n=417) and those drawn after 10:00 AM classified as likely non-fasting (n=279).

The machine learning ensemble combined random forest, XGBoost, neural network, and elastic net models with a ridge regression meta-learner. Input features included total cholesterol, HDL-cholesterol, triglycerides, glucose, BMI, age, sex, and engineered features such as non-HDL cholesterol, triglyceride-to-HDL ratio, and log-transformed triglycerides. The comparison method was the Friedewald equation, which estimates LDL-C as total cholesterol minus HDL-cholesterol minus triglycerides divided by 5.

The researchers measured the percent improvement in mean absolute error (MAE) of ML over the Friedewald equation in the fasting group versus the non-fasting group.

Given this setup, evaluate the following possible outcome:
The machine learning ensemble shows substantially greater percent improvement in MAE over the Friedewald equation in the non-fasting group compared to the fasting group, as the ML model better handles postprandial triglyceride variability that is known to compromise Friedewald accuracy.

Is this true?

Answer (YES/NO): YES